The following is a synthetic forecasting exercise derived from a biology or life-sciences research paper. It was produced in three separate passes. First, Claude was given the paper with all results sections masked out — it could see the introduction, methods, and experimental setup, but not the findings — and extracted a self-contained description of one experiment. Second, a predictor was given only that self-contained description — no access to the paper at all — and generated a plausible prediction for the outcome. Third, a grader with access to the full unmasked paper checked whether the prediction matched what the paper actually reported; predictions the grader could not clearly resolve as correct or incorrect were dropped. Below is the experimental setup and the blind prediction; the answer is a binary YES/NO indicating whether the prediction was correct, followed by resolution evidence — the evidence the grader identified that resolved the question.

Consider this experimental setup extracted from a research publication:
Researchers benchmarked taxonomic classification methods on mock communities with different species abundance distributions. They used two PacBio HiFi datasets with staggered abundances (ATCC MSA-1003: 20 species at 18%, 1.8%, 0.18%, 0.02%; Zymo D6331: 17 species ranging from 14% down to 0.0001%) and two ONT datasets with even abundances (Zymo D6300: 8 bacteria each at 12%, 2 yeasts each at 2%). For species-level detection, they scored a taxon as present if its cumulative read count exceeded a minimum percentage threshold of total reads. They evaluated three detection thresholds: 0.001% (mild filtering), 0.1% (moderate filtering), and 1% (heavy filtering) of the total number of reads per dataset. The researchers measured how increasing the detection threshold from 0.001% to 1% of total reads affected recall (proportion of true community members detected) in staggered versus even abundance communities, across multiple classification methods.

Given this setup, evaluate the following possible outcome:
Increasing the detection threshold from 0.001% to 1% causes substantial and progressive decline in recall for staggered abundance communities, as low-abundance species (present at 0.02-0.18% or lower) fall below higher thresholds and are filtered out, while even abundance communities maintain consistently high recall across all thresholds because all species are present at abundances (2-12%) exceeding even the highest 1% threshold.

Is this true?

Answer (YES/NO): NO